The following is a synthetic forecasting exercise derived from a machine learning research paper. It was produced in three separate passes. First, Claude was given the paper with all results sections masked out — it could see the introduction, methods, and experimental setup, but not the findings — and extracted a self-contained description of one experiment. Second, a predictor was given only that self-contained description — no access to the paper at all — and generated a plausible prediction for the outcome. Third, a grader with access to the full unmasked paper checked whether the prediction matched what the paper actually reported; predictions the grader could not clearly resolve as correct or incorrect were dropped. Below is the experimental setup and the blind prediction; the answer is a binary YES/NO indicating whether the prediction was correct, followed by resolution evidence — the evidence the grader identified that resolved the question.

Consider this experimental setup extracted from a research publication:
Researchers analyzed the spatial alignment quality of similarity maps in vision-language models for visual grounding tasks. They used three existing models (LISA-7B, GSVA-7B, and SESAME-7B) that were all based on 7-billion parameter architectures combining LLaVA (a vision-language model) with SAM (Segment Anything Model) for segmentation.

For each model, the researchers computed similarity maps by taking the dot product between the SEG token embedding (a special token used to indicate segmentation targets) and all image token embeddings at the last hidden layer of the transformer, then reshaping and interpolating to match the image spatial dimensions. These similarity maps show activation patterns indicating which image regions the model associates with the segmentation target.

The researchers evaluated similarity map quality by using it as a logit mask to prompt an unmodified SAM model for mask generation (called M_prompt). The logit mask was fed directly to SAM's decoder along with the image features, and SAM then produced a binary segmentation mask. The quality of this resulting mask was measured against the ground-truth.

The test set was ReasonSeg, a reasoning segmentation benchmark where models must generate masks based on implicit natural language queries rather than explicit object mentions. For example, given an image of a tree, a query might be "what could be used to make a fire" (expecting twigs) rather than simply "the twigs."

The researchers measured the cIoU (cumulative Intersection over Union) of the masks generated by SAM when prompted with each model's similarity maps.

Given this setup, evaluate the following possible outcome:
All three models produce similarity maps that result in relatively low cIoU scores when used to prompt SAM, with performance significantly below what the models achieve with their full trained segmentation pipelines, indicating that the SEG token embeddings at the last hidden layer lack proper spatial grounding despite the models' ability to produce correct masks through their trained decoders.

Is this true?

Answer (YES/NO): YES